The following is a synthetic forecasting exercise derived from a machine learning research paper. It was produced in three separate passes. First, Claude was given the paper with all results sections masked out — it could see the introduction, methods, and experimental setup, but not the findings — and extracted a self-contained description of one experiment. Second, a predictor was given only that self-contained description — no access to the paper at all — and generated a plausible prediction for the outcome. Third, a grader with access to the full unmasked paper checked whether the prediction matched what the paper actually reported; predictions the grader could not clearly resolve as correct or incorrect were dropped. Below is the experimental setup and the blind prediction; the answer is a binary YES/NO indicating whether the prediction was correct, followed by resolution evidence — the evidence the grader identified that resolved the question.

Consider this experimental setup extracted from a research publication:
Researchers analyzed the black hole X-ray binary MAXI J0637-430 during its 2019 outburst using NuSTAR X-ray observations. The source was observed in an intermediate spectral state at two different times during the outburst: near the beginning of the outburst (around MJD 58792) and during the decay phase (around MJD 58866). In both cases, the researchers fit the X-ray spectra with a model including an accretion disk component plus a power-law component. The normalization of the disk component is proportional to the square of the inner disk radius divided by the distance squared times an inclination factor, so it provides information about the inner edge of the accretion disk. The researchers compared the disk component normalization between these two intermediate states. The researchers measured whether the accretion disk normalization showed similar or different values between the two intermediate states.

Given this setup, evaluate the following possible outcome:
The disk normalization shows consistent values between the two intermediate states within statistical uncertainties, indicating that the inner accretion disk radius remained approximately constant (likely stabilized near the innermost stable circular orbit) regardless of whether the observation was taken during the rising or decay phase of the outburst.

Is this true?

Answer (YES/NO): NO